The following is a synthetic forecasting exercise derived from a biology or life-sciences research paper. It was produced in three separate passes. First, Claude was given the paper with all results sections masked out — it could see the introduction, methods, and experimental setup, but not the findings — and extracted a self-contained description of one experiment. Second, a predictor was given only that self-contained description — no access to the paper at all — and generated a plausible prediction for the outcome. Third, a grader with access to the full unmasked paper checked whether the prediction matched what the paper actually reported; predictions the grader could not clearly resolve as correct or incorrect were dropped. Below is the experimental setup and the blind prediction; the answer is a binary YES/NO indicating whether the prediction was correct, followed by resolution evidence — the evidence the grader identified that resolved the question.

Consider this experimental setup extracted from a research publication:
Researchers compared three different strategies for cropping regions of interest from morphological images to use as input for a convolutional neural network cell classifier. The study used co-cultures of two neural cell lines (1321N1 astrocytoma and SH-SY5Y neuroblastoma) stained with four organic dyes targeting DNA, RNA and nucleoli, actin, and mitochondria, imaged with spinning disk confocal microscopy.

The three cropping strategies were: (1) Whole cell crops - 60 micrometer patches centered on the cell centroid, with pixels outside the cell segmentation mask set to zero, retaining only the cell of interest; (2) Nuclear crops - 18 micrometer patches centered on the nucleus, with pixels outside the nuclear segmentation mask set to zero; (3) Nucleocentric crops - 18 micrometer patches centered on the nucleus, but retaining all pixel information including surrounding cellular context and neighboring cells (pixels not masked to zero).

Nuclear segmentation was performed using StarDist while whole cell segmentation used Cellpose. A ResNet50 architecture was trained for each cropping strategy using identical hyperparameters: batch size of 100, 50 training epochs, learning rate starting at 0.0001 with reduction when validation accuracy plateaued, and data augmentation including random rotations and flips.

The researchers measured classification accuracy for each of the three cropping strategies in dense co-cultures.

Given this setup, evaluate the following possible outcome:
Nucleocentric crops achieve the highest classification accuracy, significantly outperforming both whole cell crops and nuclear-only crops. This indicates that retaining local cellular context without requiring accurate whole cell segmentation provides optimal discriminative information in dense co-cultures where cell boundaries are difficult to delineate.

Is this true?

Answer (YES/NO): YES